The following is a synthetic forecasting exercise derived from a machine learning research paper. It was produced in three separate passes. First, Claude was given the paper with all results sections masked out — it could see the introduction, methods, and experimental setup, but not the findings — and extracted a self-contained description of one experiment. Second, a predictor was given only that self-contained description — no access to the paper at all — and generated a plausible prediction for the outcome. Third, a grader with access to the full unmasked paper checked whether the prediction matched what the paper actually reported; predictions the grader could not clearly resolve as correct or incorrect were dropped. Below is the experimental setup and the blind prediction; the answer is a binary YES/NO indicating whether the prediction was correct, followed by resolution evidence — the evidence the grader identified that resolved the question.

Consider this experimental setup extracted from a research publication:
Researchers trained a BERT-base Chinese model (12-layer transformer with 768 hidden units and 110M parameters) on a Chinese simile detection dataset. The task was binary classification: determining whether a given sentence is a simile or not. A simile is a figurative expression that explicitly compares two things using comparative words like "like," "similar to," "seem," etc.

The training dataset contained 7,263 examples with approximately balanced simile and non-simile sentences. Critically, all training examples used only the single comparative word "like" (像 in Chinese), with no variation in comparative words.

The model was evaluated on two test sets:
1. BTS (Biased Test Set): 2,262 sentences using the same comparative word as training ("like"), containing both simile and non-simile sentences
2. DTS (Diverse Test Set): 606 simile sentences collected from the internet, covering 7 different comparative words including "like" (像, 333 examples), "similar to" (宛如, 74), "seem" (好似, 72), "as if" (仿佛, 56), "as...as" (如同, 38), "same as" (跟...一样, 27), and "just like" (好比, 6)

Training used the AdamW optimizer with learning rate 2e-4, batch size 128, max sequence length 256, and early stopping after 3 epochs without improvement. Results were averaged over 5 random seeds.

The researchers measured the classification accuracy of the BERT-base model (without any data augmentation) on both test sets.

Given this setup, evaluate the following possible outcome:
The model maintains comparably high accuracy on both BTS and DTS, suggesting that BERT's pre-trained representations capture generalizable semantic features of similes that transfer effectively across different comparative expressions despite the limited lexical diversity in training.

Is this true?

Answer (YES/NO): NO